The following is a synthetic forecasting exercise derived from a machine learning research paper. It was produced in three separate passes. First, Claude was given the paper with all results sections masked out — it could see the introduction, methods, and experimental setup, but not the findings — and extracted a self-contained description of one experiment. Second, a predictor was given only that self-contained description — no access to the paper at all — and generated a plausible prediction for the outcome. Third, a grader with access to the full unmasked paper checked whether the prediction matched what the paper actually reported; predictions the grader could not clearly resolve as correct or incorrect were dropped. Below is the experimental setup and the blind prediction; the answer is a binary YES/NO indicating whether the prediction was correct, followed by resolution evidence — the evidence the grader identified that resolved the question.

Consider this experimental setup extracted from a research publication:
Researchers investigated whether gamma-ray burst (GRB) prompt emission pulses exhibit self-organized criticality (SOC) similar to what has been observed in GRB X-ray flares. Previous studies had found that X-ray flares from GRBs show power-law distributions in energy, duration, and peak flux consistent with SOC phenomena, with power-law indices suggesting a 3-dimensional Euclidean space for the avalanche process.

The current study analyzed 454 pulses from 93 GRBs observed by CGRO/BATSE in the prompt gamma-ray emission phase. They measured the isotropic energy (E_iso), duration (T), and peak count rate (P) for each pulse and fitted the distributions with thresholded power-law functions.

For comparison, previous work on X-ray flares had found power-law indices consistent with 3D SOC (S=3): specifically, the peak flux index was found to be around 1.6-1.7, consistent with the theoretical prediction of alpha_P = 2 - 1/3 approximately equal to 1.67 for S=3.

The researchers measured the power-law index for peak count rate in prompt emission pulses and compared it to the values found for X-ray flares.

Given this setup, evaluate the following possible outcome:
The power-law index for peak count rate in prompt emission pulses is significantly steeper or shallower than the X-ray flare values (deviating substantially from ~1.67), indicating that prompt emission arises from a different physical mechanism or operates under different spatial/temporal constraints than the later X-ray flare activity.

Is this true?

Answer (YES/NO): NO